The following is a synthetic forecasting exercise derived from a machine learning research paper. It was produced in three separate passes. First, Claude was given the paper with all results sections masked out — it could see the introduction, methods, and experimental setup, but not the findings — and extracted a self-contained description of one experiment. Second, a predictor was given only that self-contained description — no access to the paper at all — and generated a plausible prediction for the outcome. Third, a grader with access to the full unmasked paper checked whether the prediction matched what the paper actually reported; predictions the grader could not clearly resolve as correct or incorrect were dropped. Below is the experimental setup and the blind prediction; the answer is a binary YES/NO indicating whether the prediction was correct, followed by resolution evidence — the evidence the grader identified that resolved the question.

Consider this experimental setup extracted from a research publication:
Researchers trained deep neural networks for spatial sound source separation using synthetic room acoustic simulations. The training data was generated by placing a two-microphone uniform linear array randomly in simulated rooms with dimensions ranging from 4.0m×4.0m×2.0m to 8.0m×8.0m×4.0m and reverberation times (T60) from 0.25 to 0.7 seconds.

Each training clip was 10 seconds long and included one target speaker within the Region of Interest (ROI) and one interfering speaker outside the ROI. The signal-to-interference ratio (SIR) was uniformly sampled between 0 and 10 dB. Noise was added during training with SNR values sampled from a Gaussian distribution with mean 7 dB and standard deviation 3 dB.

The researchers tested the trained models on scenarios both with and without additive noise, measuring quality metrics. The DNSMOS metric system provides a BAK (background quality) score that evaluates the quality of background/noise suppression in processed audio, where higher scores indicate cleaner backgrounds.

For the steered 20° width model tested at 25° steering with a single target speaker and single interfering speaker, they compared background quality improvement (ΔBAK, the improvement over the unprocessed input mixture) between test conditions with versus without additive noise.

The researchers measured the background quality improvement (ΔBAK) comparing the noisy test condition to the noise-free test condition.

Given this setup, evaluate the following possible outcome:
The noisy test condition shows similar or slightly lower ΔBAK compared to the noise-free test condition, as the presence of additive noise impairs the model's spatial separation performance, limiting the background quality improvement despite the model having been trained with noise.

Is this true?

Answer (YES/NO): NO